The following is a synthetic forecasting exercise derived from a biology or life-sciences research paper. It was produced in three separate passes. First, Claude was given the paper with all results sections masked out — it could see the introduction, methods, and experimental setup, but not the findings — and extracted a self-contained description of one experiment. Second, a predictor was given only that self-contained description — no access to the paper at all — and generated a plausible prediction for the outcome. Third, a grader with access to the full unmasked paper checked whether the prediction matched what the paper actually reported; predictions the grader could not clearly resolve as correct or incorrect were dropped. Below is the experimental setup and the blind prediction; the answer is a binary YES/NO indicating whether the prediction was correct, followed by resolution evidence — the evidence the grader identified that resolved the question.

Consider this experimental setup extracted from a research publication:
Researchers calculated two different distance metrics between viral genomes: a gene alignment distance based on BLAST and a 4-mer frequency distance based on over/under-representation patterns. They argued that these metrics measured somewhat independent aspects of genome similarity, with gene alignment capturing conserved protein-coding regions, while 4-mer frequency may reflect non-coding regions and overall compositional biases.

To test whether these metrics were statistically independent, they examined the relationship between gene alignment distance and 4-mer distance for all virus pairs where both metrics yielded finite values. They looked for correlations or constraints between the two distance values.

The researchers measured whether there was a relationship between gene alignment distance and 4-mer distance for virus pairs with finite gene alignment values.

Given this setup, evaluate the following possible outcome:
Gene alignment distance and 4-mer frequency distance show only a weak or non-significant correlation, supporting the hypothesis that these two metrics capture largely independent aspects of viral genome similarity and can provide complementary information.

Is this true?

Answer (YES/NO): NO